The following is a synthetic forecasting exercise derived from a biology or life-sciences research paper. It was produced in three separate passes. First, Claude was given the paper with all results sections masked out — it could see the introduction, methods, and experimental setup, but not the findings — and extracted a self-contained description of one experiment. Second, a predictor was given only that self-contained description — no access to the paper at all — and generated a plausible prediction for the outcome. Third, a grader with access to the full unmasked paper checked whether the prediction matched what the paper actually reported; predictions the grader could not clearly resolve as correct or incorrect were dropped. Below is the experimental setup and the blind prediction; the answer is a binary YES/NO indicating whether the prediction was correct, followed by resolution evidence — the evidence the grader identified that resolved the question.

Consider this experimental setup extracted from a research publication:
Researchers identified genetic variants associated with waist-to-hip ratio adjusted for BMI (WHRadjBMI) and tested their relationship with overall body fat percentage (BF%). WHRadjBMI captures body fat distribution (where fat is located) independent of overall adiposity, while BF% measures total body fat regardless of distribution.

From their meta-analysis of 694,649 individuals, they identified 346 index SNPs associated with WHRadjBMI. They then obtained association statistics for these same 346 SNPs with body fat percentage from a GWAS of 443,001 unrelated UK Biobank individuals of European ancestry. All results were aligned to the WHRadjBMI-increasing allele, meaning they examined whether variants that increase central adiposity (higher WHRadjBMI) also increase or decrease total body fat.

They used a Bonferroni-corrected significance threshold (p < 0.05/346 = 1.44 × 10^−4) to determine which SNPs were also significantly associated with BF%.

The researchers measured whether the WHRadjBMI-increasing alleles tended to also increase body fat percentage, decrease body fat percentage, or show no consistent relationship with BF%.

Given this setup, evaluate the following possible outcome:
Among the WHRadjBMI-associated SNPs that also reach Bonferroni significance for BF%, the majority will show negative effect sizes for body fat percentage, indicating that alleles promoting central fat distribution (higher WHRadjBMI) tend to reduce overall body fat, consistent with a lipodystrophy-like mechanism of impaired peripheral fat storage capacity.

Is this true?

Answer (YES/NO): YES